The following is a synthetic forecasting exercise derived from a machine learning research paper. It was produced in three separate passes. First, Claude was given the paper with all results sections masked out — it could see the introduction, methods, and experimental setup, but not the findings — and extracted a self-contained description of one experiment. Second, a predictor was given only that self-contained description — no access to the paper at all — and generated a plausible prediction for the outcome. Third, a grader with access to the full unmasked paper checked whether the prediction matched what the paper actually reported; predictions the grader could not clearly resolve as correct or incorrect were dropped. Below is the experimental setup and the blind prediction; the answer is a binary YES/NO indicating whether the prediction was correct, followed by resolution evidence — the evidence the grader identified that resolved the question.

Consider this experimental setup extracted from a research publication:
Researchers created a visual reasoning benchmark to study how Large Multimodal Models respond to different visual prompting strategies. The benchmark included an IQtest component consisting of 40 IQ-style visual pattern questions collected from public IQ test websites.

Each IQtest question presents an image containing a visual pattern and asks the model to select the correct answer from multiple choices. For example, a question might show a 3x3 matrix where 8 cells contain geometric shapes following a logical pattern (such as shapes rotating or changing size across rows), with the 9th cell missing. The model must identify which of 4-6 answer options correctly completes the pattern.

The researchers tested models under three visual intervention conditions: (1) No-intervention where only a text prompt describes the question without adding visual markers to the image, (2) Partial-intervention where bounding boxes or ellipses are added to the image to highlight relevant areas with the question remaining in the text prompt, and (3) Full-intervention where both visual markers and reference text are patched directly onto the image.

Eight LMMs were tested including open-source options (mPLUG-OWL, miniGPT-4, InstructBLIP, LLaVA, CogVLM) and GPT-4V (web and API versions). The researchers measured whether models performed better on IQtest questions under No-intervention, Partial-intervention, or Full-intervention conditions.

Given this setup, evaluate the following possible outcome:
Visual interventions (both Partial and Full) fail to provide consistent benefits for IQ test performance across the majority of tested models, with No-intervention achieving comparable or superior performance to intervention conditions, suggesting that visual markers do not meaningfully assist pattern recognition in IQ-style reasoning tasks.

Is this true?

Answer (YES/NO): NO